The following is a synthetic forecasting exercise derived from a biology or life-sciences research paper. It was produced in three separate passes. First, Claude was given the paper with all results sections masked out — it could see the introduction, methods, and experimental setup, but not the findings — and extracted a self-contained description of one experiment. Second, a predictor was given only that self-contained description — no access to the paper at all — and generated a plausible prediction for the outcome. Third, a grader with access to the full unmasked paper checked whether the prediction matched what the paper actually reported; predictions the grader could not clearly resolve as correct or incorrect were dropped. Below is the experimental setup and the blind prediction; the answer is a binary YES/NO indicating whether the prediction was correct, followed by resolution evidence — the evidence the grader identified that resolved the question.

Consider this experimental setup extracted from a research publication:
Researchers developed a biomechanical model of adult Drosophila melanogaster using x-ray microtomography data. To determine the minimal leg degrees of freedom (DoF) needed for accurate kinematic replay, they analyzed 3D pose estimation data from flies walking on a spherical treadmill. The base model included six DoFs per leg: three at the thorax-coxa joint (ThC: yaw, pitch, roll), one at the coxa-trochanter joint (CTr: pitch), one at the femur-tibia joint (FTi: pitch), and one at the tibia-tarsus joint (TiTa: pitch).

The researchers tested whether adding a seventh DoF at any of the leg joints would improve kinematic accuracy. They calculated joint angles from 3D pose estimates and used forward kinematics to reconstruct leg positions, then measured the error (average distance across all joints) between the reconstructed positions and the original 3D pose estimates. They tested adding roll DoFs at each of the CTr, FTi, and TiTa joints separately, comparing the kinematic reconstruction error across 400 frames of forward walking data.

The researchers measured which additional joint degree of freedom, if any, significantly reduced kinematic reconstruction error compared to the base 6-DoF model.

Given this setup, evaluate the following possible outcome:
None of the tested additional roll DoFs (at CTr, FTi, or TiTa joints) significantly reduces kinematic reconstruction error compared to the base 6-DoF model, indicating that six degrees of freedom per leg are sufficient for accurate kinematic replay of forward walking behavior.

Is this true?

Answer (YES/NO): NO